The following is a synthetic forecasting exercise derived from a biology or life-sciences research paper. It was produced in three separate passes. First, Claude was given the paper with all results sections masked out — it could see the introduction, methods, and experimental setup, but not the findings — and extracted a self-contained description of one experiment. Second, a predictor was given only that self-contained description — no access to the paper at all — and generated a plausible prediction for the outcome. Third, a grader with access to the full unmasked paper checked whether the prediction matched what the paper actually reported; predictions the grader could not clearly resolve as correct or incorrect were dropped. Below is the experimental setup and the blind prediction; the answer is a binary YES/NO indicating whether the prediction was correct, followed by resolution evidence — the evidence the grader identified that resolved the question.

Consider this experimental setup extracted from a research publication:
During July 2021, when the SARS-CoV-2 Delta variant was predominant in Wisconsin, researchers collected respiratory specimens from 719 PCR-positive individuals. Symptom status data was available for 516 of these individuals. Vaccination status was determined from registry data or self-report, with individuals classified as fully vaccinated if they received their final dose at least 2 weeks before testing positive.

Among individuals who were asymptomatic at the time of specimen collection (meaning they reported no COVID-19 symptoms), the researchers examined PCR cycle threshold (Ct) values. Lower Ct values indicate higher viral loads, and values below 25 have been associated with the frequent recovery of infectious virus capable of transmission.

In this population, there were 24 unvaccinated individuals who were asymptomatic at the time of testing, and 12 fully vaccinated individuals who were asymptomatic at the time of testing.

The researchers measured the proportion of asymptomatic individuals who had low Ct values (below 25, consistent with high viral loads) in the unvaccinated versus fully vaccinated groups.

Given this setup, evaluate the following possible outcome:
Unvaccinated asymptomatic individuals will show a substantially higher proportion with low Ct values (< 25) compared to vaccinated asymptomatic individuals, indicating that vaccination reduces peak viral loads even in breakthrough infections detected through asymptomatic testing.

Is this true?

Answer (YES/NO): NO